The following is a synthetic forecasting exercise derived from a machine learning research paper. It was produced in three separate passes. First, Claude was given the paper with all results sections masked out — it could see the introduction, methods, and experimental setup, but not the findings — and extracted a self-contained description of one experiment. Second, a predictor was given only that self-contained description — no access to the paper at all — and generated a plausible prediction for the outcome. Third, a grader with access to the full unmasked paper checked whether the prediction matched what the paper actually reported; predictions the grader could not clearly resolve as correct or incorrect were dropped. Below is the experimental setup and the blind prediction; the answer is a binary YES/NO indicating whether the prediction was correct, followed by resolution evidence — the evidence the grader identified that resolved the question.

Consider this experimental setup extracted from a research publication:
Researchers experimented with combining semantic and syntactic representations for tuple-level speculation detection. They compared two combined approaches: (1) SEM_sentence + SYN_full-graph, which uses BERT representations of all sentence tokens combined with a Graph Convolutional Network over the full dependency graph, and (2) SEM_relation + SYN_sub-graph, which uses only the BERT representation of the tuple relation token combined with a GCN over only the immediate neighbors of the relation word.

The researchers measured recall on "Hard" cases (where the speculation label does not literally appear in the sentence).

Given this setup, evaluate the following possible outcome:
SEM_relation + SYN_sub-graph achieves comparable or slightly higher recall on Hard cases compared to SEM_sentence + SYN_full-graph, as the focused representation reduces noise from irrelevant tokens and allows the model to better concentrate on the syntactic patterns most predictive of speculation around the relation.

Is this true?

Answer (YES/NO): NO